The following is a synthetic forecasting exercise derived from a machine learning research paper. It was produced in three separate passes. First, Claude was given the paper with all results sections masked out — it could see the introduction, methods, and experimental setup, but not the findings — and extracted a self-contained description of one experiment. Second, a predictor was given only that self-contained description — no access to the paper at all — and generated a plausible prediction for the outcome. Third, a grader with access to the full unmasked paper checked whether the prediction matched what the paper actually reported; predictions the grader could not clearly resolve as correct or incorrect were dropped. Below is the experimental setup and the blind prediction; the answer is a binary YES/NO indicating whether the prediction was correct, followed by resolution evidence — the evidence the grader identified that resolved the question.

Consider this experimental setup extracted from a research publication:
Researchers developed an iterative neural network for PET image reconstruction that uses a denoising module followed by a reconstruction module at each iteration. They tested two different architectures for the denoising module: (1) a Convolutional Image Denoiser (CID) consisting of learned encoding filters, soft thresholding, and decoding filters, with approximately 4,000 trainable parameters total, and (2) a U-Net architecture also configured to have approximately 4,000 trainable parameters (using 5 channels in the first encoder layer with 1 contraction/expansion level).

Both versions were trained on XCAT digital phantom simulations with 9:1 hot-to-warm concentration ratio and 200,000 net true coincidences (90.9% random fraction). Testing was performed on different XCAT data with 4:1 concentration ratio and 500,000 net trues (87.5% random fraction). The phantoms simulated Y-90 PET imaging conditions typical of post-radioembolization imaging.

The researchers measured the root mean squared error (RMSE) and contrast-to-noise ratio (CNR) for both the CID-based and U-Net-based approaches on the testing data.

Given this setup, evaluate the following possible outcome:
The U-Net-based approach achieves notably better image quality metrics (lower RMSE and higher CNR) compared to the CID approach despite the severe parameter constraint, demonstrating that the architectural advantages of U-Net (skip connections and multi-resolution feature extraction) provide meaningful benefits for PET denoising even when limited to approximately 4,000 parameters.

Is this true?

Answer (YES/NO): NO